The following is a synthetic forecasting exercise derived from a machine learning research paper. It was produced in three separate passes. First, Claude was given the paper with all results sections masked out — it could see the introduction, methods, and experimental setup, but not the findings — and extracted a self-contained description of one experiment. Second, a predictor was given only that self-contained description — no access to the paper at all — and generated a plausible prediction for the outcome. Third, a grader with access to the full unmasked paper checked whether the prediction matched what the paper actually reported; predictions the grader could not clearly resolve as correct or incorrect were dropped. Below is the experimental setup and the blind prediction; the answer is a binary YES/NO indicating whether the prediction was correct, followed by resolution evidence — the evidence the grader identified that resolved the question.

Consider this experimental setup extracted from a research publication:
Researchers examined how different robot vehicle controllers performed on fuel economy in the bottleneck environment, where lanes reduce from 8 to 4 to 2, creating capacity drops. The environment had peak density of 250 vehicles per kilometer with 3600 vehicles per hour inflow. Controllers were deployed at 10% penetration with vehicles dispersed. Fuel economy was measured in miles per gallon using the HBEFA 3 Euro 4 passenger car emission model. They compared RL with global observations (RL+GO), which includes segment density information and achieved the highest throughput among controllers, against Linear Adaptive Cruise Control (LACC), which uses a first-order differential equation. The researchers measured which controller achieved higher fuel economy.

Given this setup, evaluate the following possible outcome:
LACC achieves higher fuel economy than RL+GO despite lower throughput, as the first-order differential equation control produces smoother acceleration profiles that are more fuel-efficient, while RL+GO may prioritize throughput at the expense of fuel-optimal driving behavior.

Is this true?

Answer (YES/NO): YES